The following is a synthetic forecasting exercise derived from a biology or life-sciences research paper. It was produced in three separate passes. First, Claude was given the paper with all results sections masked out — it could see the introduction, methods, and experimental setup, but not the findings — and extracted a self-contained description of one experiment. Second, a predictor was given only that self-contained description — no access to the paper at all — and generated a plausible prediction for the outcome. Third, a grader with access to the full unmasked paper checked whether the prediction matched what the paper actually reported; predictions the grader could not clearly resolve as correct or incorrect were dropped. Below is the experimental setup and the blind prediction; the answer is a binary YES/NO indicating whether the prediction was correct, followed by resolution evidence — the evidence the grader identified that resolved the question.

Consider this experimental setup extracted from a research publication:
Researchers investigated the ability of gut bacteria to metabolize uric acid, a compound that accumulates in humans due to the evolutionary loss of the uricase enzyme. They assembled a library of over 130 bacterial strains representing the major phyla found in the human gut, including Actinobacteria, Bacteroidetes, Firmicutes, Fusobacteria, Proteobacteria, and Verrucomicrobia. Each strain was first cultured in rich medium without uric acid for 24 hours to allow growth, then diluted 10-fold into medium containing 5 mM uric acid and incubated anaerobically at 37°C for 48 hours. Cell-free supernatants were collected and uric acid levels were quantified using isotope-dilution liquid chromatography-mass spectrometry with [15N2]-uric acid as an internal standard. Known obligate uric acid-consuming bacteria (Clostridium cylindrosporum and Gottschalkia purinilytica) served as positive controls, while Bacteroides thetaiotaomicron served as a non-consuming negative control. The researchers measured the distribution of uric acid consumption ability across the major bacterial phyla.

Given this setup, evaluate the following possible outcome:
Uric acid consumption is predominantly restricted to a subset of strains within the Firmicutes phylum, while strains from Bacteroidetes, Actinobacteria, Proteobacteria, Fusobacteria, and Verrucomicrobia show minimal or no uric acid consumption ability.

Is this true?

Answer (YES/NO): NO